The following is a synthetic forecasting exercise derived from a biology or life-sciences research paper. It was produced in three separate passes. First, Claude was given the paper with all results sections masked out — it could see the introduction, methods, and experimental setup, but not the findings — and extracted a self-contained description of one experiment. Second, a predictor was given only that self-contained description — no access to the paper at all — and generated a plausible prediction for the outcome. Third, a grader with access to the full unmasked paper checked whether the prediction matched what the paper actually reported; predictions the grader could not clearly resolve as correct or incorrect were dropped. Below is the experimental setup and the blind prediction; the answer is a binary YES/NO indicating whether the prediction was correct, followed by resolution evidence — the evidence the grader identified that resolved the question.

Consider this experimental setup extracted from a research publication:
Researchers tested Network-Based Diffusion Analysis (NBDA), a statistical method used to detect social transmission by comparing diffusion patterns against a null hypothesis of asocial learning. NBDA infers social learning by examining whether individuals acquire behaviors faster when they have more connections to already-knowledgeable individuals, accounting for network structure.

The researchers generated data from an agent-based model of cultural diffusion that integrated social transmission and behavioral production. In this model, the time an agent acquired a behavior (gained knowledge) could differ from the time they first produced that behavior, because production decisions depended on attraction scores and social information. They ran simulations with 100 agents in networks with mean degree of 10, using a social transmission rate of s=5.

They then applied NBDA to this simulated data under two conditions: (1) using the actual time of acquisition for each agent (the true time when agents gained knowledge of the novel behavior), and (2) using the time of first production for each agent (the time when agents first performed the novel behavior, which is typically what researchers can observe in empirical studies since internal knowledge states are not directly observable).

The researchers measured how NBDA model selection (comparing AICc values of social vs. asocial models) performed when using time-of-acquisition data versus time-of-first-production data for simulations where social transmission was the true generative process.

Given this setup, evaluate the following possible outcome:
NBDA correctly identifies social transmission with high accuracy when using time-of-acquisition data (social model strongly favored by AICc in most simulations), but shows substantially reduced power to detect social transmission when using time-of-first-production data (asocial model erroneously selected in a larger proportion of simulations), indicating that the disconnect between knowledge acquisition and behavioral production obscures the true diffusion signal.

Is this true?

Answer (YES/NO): YES